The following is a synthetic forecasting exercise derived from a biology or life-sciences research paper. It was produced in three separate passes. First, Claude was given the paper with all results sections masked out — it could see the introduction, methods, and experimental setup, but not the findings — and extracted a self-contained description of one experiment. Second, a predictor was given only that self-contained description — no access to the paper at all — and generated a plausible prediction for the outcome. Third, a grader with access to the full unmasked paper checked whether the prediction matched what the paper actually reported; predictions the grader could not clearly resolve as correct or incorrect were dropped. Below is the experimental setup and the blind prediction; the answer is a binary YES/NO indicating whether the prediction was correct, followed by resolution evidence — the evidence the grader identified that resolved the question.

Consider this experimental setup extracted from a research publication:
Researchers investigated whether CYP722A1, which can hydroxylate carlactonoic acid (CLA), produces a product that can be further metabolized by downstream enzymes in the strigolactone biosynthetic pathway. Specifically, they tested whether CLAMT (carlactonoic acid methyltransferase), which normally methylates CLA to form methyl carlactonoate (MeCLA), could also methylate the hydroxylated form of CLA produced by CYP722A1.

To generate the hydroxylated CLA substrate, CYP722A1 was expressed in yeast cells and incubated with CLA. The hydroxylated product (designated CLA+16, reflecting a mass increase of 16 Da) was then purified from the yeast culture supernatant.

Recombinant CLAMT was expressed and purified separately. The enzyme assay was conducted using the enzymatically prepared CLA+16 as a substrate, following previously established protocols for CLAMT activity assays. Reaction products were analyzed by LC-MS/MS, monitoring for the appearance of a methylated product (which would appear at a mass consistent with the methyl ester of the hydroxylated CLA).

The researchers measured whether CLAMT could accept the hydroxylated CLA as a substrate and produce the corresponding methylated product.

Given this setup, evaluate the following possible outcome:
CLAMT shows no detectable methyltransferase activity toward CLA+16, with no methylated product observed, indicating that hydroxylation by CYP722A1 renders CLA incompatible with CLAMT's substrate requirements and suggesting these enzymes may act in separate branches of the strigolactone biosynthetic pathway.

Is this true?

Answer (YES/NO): NO